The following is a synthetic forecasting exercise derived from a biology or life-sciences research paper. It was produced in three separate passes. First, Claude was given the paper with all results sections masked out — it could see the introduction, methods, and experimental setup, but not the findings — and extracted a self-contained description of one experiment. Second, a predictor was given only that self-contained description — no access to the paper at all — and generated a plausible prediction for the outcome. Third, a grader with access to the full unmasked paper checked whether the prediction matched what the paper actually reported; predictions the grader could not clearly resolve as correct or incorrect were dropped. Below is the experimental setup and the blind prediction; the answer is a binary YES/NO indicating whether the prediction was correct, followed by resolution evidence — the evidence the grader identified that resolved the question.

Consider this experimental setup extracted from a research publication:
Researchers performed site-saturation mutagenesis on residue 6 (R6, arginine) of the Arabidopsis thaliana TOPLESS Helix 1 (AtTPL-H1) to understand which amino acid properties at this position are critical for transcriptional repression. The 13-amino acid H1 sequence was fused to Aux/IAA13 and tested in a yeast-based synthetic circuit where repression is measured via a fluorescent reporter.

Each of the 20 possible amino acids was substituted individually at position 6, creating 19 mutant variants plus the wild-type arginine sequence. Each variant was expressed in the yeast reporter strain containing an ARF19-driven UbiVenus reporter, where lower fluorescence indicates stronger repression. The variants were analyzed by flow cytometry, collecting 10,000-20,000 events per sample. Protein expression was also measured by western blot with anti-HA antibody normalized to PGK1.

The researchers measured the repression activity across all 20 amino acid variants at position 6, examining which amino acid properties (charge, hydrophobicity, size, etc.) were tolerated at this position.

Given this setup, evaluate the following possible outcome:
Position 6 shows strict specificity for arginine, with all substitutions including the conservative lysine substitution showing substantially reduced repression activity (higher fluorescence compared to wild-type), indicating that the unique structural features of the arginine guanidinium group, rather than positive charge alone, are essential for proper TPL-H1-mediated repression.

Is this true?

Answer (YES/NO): NO